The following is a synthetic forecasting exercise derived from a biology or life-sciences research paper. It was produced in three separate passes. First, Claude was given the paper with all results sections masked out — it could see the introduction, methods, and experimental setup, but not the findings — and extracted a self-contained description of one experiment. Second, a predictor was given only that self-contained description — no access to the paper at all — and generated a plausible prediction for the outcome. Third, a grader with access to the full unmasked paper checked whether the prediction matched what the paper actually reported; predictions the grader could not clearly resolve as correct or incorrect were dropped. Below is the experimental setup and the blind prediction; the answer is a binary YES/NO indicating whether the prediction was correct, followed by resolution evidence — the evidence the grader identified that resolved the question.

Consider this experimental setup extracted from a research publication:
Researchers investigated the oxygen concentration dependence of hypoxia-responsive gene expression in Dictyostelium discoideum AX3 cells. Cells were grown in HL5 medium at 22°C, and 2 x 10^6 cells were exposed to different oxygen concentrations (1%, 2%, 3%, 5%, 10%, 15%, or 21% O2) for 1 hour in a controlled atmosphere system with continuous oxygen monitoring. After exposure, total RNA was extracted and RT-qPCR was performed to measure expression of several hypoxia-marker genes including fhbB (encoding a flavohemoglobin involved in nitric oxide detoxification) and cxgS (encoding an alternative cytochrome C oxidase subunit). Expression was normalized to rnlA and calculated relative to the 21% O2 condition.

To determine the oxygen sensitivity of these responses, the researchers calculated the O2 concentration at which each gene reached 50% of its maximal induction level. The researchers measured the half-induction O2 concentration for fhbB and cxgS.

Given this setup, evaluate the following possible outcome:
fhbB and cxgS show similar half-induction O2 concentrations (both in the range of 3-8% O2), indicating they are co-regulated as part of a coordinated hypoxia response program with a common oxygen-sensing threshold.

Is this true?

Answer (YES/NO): YES